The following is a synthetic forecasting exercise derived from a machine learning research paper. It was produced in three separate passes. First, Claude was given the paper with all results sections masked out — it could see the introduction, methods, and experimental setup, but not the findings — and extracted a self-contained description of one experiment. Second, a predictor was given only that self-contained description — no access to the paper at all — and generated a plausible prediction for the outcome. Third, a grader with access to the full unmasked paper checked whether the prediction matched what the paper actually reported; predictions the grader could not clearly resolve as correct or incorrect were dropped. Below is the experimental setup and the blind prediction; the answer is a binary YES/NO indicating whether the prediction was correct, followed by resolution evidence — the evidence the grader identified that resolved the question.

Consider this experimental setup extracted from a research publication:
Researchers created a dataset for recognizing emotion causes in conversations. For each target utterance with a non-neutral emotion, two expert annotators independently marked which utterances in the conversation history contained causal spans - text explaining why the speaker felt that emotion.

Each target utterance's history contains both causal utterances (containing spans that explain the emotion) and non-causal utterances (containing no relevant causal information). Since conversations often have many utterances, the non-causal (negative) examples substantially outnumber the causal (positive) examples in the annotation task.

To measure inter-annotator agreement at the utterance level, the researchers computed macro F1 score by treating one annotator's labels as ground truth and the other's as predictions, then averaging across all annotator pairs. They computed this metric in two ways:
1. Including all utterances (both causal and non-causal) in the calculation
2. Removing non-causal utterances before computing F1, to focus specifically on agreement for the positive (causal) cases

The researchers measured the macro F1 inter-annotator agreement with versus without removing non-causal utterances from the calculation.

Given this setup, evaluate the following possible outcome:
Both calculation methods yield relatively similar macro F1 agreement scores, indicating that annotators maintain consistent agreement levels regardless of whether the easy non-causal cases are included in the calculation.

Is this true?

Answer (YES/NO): NO